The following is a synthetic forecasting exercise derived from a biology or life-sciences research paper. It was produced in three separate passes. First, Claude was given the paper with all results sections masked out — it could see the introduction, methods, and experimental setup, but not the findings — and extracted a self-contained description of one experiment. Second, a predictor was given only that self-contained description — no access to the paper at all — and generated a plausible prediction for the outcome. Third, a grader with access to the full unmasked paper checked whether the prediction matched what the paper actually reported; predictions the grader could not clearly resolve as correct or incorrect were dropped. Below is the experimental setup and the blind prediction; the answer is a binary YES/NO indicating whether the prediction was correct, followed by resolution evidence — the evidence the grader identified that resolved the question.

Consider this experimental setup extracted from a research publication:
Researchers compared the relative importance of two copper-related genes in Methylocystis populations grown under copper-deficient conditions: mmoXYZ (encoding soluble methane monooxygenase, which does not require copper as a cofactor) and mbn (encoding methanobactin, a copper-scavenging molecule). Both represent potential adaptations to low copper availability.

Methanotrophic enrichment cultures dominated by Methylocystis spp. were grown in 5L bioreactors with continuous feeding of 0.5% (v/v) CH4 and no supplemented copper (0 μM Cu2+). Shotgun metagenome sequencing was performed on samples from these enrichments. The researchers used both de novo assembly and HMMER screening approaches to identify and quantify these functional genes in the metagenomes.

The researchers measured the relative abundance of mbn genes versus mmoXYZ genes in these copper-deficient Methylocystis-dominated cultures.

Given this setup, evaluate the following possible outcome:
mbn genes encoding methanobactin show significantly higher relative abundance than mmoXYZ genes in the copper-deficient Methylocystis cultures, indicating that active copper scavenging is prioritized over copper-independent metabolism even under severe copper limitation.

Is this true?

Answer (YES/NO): YES